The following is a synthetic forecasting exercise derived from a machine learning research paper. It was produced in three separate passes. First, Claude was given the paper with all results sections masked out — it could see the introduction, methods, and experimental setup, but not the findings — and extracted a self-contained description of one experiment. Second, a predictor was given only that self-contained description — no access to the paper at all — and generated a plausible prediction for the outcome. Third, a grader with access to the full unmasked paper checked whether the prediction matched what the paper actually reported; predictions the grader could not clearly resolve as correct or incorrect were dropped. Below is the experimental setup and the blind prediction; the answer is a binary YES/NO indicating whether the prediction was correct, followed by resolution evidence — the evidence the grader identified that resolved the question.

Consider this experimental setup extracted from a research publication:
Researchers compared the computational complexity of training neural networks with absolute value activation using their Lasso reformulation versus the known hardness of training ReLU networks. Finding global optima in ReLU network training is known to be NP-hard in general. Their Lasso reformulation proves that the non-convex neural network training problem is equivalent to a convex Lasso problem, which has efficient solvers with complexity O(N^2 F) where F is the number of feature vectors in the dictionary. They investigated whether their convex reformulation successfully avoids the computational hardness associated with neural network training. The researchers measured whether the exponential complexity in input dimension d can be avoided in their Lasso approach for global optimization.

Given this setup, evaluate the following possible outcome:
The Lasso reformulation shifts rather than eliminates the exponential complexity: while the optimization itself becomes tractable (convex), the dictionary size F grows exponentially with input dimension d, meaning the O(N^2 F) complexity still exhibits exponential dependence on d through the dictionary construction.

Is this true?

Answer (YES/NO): YES